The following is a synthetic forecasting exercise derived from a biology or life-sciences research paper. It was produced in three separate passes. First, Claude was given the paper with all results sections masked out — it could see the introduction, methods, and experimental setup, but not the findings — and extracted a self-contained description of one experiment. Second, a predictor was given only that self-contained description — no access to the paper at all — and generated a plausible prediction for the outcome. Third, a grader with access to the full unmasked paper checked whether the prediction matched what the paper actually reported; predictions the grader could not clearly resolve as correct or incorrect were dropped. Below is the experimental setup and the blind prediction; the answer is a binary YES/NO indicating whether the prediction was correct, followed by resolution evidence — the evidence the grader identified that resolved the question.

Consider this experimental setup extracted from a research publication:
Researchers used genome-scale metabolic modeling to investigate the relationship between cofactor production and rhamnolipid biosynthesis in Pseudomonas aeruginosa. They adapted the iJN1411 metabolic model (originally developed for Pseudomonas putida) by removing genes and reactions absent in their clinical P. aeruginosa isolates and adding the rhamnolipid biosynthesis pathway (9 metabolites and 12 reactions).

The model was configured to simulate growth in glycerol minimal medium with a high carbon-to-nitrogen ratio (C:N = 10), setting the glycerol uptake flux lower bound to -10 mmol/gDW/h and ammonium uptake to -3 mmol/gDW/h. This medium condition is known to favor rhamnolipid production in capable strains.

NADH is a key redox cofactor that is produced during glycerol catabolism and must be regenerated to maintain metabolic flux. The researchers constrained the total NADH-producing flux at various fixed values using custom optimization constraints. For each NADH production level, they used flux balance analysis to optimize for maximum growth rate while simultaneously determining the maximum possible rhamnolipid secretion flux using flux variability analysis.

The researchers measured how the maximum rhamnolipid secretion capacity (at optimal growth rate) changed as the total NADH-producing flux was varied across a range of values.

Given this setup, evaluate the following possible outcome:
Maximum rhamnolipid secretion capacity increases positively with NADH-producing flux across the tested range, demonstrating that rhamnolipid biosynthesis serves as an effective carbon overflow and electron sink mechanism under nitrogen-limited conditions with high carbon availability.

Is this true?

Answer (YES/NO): NO